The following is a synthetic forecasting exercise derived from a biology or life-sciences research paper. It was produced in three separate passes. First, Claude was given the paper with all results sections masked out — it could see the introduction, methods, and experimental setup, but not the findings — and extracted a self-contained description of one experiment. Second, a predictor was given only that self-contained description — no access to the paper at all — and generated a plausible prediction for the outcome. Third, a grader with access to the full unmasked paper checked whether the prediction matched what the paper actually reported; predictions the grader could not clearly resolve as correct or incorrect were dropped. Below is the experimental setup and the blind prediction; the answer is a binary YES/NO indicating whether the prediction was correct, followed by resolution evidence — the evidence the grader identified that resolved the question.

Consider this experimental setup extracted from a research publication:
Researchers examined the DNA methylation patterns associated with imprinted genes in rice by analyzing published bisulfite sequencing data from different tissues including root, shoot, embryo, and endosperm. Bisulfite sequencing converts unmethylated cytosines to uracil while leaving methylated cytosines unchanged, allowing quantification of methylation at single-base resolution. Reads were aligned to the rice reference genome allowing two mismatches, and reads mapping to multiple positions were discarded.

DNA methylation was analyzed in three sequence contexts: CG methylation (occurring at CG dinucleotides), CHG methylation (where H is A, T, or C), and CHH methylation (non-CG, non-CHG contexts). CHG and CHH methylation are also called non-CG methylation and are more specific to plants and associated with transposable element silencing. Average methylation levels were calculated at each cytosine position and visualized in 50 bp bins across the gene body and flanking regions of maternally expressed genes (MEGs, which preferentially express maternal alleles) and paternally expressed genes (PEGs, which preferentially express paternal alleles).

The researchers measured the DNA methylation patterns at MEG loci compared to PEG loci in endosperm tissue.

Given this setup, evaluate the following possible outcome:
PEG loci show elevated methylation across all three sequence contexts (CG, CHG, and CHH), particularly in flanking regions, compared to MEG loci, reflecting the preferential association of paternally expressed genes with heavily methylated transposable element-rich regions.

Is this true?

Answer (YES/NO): NO